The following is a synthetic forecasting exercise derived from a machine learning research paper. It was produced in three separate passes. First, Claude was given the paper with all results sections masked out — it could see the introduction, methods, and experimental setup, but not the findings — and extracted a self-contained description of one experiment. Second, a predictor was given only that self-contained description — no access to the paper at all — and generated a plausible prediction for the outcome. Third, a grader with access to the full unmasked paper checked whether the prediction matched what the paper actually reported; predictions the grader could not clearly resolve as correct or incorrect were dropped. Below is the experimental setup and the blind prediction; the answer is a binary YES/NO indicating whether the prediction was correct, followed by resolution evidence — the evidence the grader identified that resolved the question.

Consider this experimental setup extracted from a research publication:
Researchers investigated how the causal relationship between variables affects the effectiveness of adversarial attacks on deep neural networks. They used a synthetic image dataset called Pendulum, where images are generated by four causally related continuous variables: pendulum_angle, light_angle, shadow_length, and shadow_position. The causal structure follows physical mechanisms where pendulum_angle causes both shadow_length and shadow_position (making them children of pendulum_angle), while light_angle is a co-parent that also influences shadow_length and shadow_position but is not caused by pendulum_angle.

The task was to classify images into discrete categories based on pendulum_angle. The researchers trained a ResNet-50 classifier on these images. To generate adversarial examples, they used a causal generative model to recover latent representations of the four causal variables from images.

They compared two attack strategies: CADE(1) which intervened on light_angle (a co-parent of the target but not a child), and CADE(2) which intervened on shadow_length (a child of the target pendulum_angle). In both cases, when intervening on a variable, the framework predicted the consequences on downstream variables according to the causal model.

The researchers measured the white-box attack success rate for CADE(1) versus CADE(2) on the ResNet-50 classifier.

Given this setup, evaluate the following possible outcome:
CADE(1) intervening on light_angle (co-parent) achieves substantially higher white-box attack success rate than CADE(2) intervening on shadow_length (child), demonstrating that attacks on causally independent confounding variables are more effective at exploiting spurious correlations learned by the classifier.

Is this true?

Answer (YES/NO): NO